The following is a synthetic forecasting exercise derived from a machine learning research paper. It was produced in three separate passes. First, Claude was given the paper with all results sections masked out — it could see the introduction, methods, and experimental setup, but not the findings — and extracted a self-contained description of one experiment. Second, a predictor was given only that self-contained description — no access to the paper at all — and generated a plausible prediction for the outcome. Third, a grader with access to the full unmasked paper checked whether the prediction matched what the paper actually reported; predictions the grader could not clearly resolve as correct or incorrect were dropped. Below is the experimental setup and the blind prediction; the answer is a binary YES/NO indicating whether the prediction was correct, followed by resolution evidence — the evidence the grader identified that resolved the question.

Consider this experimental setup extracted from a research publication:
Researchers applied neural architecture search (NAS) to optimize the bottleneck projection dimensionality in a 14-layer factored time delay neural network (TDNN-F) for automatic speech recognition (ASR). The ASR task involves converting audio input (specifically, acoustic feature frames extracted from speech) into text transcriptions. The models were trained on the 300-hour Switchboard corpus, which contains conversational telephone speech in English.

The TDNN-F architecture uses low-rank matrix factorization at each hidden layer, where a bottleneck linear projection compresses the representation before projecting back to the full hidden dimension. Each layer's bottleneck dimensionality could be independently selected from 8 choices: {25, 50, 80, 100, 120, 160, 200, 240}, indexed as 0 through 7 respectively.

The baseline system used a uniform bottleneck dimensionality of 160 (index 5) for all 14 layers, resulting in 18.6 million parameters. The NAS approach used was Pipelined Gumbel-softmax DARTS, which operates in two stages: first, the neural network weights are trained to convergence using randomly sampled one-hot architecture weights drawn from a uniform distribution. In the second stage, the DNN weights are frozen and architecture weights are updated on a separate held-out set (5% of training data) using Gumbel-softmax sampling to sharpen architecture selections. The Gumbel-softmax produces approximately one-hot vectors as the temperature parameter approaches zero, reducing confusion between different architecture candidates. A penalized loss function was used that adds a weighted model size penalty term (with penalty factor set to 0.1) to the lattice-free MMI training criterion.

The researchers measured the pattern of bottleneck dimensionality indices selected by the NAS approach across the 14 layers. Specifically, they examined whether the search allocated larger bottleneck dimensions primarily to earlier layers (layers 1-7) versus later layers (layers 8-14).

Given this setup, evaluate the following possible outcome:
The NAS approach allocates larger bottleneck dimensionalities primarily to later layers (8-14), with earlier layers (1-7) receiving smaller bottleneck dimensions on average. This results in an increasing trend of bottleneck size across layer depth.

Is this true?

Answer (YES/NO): NO